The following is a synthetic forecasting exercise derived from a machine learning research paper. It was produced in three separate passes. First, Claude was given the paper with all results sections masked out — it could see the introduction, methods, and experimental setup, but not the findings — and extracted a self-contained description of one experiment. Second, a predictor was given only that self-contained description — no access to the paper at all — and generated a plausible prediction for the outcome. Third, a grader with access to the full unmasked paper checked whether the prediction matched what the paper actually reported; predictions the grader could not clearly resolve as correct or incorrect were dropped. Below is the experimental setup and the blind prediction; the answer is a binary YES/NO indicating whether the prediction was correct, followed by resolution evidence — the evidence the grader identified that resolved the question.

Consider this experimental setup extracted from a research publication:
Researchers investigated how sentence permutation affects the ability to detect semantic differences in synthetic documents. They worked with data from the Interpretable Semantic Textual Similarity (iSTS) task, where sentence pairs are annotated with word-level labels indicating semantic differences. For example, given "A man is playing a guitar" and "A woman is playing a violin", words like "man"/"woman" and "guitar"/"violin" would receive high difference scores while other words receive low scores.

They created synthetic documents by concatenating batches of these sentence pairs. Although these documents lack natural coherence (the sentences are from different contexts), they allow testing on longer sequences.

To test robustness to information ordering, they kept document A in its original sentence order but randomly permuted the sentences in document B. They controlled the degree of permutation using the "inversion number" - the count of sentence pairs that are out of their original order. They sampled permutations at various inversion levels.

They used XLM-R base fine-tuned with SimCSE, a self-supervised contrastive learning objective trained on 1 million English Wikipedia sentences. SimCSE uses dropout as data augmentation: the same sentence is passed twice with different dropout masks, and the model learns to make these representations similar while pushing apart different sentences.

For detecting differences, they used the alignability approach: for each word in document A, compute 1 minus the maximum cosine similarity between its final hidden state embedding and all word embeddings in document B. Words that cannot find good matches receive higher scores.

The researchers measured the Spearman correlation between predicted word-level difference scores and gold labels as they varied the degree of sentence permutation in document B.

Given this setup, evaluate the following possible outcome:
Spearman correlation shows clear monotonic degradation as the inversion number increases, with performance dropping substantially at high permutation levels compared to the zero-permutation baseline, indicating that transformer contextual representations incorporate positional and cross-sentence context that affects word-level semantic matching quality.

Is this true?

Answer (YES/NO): NO